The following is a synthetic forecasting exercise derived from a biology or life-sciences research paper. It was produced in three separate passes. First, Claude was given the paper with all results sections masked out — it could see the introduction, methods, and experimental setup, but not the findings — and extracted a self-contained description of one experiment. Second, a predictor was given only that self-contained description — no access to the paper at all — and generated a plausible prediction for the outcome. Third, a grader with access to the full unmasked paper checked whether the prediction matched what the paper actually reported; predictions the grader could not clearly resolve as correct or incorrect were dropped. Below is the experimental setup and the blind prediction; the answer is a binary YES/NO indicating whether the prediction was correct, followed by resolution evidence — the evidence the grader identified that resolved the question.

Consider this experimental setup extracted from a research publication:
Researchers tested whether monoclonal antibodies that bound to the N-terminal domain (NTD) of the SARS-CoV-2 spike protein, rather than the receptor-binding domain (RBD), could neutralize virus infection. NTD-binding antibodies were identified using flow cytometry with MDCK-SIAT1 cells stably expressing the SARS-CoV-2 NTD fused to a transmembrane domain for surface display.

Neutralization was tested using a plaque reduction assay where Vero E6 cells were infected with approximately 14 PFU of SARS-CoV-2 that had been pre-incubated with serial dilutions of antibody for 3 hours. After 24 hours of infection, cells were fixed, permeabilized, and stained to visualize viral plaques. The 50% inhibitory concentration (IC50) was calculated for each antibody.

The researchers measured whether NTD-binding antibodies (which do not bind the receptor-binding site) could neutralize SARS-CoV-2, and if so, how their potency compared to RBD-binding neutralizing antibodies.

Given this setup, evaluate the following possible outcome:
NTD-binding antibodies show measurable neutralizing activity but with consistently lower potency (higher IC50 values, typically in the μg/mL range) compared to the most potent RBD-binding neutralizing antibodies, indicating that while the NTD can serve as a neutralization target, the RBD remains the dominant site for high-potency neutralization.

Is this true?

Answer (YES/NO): YES